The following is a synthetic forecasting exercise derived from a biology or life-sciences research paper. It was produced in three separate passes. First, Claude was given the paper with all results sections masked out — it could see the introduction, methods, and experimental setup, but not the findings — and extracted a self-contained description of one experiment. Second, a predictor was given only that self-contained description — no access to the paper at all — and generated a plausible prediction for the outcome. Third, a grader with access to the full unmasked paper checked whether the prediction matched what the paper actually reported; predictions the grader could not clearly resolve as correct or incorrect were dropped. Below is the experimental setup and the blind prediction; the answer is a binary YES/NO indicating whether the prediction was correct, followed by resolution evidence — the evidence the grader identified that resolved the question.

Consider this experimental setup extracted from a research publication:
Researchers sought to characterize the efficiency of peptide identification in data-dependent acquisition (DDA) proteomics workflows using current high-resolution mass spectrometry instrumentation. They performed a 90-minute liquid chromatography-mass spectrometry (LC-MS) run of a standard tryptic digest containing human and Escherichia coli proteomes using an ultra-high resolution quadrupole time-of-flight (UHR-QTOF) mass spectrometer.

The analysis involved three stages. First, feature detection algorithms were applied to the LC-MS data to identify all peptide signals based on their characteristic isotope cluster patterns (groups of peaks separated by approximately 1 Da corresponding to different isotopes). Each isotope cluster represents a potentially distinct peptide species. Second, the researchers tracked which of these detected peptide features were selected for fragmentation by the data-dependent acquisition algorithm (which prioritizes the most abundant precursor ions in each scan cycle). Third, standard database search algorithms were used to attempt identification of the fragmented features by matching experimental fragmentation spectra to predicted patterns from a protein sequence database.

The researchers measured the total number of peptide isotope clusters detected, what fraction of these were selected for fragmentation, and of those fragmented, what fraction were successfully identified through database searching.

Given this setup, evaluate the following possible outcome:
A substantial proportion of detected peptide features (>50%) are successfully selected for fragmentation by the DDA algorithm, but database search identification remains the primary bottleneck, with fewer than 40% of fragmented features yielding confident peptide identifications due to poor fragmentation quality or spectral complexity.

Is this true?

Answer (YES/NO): NO